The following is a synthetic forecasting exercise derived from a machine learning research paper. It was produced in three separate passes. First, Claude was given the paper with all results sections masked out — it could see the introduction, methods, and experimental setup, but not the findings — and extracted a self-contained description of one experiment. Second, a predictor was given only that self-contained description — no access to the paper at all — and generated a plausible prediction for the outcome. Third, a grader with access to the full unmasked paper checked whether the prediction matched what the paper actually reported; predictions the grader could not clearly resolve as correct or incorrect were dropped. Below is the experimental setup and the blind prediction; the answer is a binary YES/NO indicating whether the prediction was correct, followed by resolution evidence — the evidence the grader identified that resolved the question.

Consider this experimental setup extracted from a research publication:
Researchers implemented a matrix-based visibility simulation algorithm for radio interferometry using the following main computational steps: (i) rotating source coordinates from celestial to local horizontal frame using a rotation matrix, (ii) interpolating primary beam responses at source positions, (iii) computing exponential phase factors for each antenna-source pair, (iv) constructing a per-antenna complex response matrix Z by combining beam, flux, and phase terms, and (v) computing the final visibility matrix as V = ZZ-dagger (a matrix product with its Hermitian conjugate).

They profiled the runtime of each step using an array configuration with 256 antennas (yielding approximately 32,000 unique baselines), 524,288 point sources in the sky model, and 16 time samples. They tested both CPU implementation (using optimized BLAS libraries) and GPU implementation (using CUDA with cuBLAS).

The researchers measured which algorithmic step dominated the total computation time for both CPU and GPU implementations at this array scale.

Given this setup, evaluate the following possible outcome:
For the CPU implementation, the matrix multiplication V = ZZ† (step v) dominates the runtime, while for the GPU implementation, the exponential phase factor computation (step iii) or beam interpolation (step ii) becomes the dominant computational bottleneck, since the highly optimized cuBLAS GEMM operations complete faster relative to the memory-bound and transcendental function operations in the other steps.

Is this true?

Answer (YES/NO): NO